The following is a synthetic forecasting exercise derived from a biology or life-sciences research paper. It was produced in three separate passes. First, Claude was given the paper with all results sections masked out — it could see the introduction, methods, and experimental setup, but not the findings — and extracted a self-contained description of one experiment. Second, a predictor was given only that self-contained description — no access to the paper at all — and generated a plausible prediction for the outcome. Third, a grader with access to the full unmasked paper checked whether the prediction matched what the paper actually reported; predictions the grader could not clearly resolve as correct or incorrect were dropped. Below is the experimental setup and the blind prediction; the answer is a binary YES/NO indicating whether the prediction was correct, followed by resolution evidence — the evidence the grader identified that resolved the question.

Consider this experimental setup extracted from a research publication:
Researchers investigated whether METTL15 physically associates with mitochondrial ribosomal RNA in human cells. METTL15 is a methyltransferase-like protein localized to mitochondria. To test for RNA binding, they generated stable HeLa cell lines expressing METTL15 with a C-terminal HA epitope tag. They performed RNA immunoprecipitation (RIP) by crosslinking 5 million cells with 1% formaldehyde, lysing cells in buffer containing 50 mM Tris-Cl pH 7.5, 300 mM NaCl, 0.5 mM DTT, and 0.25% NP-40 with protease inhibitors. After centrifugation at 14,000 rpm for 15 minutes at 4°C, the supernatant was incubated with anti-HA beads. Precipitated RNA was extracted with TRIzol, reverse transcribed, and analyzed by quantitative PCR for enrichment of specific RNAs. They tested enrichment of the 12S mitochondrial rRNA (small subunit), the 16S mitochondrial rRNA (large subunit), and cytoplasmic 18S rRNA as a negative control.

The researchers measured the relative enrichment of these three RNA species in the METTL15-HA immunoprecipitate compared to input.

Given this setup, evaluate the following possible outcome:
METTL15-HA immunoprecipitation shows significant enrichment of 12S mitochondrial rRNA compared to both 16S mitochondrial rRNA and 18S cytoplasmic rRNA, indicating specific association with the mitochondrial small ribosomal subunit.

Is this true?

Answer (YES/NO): NO